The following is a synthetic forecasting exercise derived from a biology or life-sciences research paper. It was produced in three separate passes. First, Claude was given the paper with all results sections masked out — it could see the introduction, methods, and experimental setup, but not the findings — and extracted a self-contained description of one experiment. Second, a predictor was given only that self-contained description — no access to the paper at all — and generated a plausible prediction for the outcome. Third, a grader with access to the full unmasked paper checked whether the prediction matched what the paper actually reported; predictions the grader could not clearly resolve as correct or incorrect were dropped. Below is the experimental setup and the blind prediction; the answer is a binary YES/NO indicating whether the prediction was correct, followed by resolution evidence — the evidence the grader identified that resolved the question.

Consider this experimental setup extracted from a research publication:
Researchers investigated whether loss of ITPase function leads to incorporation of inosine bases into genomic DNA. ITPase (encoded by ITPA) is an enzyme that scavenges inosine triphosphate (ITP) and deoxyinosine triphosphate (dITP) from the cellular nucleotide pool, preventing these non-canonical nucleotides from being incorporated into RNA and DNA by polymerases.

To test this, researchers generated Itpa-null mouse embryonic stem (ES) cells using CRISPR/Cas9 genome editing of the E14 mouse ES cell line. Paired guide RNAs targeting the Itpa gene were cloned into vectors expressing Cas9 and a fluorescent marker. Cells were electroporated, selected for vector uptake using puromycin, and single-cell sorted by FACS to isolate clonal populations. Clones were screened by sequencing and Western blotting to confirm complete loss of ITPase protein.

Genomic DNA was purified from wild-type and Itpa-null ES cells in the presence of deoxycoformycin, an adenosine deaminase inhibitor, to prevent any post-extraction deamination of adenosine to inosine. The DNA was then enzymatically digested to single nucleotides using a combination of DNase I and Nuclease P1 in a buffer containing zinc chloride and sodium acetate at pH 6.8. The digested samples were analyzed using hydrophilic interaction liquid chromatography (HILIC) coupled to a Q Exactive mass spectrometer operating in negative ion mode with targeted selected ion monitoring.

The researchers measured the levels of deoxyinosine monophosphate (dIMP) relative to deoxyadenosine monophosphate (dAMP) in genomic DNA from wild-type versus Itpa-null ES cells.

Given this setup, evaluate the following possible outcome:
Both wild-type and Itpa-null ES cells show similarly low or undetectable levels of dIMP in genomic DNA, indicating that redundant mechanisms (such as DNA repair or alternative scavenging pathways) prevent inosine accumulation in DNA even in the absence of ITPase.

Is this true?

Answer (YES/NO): YES